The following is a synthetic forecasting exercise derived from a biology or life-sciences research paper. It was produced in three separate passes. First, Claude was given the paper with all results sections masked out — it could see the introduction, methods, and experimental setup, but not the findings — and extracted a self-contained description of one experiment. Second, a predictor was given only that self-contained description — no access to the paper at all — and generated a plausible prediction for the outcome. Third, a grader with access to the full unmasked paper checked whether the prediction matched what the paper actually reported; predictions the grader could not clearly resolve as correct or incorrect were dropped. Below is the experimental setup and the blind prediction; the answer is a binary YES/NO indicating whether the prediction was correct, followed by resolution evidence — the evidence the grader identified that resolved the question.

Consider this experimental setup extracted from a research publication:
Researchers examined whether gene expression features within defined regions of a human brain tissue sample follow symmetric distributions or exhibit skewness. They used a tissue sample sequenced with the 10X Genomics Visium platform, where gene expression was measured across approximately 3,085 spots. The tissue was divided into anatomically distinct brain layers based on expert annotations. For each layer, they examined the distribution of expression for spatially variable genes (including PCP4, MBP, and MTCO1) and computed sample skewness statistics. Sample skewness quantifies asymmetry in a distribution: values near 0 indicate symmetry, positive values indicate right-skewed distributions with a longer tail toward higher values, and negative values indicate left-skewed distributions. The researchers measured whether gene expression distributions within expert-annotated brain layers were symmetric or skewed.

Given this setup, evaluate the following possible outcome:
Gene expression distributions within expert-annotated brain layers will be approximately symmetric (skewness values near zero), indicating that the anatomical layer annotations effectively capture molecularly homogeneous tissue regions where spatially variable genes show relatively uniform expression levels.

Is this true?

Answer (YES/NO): NO